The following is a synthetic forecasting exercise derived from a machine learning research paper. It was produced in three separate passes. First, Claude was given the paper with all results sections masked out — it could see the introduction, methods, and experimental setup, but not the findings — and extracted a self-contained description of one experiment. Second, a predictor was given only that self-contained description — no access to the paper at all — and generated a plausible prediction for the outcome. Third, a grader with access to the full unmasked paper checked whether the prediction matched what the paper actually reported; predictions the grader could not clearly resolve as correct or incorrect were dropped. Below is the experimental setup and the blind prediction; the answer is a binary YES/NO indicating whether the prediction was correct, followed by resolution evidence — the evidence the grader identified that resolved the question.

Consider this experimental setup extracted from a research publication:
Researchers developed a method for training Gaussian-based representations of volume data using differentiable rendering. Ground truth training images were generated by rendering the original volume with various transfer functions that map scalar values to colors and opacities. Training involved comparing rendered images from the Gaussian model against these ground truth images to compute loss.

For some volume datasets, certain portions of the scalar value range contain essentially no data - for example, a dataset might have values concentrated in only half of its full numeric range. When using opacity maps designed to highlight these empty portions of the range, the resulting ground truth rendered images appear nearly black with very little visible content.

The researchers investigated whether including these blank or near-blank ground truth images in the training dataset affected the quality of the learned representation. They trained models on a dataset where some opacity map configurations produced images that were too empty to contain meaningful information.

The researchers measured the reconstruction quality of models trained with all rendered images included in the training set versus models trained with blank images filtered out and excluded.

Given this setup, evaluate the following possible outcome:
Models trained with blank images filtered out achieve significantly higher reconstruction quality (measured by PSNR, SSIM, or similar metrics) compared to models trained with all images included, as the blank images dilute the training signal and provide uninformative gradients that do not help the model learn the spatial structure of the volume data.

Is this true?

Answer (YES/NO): YES